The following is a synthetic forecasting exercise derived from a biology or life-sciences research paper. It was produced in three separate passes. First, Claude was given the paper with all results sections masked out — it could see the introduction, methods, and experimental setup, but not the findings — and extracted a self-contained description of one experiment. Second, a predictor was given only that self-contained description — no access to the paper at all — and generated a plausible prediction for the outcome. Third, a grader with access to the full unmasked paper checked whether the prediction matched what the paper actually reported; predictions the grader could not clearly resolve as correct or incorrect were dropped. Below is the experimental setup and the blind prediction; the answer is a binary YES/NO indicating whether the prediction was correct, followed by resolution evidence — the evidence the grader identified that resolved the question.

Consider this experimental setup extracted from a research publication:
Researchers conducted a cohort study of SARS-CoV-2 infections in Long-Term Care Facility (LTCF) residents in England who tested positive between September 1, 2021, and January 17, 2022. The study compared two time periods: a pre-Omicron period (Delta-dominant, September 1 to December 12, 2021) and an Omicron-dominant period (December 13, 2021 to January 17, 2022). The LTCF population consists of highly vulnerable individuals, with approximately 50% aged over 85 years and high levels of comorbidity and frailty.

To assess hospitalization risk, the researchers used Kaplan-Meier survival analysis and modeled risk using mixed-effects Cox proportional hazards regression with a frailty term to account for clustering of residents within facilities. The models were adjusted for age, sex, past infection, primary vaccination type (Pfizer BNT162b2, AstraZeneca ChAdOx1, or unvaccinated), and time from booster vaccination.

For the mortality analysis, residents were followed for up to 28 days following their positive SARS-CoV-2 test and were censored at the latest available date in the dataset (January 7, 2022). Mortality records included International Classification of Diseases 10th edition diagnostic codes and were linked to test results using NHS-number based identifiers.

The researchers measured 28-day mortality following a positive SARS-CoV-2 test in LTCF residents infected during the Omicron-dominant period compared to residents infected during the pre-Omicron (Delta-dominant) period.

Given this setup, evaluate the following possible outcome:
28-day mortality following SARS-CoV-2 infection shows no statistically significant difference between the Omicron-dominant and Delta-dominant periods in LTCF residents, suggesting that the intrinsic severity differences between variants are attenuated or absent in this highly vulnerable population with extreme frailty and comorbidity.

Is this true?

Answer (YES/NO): NO